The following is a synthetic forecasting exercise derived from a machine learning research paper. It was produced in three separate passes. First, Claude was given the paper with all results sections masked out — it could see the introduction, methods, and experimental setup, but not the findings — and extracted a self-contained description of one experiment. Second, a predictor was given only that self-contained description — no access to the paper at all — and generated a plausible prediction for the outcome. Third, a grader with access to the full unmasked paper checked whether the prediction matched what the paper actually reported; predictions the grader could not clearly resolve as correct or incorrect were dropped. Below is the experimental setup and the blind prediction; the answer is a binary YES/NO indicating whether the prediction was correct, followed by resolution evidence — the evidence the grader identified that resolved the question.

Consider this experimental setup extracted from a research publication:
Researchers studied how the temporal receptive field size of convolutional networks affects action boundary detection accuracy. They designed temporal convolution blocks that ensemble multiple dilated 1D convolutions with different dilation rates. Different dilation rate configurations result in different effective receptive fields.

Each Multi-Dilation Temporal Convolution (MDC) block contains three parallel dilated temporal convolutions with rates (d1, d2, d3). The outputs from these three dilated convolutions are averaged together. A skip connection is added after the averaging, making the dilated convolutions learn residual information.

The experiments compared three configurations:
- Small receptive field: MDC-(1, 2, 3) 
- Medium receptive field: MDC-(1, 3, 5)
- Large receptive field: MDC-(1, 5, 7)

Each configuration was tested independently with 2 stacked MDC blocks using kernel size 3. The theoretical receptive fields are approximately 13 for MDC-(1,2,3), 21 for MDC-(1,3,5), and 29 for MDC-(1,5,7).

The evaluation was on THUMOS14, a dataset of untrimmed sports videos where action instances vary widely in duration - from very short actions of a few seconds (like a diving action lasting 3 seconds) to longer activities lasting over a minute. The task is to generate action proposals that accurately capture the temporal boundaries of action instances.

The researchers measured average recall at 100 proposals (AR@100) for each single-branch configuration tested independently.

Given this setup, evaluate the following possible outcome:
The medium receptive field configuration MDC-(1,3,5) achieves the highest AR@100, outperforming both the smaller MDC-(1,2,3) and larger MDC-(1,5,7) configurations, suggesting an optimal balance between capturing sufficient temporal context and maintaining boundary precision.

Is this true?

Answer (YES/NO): NO